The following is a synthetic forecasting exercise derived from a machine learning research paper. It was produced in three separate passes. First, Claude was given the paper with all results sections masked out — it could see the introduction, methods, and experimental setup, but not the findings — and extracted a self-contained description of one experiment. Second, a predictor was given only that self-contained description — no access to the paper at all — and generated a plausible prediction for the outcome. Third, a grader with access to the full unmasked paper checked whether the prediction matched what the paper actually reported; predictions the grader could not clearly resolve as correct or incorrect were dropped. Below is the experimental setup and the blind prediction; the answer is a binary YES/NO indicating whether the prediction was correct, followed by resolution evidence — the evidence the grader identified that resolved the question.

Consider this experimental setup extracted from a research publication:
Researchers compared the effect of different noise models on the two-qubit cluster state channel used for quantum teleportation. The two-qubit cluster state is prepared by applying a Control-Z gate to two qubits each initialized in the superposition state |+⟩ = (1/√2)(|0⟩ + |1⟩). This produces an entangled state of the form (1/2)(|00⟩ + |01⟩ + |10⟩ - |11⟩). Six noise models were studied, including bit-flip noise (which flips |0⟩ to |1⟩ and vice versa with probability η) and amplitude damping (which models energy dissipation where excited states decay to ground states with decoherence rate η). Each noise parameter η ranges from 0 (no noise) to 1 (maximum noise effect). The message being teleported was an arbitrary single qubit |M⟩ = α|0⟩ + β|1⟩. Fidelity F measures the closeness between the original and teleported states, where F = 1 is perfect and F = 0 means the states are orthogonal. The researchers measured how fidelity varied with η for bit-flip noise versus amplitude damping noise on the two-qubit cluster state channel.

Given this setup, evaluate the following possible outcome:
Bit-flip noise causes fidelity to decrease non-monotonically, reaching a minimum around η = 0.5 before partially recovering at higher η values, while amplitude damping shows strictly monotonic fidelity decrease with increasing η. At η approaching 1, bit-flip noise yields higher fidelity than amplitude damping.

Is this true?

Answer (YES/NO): NO